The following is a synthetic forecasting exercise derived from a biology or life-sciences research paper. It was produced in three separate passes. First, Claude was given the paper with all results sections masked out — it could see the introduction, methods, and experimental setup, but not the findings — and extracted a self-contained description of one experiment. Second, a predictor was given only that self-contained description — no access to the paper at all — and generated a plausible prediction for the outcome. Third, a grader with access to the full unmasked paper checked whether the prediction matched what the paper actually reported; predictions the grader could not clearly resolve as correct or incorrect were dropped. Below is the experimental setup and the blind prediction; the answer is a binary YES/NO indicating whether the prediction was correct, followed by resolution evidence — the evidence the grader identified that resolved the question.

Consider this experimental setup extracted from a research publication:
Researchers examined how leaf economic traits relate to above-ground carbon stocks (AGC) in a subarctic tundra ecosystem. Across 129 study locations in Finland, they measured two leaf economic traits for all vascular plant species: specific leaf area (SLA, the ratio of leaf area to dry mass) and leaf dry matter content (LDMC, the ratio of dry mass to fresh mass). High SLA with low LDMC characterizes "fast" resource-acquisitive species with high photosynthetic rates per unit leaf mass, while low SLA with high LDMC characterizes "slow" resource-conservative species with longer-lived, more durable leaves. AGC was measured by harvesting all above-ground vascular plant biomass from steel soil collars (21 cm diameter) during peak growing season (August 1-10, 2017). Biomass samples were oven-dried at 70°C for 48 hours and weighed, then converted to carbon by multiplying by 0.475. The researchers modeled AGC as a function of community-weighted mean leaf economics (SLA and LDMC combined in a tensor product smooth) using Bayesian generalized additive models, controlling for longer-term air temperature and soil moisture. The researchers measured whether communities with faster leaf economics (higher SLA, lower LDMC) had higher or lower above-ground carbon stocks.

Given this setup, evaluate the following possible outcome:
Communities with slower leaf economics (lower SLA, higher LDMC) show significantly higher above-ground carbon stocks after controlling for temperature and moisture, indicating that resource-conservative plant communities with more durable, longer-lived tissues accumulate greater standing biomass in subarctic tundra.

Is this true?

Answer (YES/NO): YES